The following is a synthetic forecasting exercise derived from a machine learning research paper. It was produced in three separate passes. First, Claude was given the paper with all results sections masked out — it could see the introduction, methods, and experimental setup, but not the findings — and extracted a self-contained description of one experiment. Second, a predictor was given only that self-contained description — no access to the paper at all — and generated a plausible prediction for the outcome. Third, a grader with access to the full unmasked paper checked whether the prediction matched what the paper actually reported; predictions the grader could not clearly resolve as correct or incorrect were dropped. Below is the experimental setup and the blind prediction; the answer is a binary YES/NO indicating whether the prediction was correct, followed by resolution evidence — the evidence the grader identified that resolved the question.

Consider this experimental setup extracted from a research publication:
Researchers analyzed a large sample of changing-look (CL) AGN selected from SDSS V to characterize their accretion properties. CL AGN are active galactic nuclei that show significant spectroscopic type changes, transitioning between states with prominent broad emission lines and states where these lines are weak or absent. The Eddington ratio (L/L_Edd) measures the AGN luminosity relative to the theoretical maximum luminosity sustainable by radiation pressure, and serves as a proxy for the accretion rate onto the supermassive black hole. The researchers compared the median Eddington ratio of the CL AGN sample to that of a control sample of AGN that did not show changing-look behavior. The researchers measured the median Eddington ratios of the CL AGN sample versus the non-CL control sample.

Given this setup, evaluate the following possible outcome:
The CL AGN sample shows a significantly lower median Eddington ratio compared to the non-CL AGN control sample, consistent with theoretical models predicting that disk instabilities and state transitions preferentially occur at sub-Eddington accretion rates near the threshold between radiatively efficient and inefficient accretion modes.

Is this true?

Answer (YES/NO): NO